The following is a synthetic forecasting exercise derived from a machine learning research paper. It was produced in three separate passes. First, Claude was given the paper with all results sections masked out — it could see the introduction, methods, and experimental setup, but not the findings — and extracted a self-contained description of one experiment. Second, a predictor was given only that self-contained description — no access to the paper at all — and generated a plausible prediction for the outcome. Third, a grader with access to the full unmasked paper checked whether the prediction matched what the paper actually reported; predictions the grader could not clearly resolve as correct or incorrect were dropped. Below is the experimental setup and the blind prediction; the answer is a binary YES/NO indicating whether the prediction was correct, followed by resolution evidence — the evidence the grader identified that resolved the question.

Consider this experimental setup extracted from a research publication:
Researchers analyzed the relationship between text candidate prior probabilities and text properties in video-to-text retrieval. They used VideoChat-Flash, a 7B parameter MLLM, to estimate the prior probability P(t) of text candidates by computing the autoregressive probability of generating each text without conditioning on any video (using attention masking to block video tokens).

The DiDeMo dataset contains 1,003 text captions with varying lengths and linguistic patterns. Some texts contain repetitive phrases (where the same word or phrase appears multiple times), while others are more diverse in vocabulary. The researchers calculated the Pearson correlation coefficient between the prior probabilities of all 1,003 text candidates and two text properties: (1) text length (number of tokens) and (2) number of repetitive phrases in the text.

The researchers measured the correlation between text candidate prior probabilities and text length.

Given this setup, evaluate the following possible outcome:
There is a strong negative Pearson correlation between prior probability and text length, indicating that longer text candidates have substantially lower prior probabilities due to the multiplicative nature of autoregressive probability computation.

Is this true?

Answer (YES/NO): NO